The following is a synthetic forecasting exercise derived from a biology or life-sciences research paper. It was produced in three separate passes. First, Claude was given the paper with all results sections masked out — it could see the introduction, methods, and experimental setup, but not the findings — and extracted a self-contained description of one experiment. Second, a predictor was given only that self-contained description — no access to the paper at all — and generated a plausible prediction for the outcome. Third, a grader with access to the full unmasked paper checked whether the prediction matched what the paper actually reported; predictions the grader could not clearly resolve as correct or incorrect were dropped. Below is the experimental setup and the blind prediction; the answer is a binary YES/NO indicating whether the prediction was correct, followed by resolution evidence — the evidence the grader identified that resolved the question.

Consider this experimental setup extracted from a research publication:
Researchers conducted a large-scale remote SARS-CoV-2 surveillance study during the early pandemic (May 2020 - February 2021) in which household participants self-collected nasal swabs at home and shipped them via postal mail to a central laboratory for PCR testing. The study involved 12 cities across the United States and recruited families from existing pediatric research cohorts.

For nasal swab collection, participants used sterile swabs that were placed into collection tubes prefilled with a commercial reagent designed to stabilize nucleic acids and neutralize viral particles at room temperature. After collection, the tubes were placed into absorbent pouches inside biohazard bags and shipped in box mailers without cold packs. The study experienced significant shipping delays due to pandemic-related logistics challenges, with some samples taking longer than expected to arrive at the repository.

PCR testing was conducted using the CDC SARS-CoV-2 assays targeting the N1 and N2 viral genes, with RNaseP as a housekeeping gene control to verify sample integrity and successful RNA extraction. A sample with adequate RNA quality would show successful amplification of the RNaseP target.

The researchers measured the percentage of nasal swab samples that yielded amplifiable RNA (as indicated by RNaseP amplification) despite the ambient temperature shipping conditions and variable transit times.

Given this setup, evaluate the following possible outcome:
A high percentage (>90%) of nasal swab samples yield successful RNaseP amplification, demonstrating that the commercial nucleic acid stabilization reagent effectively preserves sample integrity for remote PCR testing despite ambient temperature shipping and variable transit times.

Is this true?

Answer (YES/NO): YES